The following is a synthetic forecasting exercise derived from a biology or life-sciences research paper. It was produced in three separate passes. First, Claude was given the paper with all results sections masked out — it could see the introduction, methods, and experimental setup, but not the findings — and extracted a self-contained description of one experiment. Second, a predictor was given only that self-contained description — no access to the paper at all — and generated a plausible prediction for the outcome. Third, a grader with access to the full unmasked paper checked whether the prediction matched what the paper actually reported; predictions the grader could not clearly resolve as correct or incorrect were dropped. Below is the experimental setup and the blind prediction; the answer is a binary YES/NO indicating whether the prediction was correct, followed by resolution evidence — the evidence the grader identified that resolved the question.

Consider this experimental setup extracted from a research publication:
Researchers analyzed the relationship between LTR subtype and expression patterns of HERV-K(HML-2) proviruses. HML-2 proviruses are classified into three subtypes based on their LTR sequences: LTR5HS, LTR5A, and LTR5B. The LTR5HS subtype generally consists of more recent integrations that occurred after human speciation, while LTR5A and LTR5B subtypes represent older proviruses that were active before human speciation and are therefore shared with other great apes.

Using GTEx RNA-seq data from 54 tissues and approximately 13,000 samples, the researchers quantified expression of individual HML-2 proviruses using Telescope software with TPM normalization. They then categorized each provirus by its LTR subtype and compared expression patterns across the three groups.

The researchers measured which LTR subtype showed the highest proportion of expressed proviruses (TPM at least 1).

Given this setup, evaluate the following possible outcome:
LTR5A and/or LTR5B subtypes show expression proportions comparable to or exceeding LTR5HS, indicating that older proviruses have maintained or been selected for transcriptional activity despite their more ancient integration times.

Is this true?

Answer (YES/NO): YES